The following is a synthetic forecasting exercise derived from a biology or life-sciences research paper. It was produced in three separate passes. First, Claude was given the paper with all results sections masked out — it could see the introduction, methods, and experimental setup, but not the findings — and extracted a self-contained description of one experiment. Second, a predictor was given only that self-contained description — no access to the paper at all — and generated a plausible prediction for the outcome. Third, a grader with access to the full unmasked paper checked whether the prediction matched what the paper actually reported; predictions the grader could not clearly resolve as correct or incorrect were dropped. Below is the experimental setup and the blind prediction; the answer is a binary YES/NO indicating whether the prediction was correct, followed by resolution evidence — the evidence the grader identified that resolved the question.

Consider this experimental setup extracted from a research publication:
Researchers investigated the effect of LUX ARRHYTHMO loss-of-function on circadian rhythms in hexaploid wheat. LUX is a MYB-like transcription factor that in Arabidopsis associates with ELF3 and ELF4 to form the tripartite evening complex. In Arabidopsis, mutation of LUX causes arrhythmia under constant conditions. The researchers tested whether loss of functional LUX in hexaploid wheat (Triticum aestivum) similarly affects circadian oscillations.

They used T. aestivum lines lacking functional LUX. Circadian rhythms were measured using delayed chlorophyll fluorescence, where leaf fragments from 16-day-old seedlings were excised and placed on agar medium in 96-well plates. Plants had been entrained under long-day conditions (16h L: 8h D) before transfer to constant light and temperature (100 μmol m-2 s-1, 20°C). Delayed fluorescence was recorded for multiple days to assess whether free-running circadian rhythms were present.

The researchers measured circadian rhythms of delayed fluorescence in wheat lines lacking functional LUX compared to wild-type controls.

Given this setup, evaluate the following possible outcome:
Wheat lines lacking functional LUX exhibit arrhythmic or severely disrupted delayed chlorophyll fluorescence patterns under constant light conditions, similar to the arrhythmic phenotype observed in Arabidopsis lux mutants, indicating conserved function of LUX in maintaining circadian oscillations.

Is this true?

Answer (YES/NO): YES